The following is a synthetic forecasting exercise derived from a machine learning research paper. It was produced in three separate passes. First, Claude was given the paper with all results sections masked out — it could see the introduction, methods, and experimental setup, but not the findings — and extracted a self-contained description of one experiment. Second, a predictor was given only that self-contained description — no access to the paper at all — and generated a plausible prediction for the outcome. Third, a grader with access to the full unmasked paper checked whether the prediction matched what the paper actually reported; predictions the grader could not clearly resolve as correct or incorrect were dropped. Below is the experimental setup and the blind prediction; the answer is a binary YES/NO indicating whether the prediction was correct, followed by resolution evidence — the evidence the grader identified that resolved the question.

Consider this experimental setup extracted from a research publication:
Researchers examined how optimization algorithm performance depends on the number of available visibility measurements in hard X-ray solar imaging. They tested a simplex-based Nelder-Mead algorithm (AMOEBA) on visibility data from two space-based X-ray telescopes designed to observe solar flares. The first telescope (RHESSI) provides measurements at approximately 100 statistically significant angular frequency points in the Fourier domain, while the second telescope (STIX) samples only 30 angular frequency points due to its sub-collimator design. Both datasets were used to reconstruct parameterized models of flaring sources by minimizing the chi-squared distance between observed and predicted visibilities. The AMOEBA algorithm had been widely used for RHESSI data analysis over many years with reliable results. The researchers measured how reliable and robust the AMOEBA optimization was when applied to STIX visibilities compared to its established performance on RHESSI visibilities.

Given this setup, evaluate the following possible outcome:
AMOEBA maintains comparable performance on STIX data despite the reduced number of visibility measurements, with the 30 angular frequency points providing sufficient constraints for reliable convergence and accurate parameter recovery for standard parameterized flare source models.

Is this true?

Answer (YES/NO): NO